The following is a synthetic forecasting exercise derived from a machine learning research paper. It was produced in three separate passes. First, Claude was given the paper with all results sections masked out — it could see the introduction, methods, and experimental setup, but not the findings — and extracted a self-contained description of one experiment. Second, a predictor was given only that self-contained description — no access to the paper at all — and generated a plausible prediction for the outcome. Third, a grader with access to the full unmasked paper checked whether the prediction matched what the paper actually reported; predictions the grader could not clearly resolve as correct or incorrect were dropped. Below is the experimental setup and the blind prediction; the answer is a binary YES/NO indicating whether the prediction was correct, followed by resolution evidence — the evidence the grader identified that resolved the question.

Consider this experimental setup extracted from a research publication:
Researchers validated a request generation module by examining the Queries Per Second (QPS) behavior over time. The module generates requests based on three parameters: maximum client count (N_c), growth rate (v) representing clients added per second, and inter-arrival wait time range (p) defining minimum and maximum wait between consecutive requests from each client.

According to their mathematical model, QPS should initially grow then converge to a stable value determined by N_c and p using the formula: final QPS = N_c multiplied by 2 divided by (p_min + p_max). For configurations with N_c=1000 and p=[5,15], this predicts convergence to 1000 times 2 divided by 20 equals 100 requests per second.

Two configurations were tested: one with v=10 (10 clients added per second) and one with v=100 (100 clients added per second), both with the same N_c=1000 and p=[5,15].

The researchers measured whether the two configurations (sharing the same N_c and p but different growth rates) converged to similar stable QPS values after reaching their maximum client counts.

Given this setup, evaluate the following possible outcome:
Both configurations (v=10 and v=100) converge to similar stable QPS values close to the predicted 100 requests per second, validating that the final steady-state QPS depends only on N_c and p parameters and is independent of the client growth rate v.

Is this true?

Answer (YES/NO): YES